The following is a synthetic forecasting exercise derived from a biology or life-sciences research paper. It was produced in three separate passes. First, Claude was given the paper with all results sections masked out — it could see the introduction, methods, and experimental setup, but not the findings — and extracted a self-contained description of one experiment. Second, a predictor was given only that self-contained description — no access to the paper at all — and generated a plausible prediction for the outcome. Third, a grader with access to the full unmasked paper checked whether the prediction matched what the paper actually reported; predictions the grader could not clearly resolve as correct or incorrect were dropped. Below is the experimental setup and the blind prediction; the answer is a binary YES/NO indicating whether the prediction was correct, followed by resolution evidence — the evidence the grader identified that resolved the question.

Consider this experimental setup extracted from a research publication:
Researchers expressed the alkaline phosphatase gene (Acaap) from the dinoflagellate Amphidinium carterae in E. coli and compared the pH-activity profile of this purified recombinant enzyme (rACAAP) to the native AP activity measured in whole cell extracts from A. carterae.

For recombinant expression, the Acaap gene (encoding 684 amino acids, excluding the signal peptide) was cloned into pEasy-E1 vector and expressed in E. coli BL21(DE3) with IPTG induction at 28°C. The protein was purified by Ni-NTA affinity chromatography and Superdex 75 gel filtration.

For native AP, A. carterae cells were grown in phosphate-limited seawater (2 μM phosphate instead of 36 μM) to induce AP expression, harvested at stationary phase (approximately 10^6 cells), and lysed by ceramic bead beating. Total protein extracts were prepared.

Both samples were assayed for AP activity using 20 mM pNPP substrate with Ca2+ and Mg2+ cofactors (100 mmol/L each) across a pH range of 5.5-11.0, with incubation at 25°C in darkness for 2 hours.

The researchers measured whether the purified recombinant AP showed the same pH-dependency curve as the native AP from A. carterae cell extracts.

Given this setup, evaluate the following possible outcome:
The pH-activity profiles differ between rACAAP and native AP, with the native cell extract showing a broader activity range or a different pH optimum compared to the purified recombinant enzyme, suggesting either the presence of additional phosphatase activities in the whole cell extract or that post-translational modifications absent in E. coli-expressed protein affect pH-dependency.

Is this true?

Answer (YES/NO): NO